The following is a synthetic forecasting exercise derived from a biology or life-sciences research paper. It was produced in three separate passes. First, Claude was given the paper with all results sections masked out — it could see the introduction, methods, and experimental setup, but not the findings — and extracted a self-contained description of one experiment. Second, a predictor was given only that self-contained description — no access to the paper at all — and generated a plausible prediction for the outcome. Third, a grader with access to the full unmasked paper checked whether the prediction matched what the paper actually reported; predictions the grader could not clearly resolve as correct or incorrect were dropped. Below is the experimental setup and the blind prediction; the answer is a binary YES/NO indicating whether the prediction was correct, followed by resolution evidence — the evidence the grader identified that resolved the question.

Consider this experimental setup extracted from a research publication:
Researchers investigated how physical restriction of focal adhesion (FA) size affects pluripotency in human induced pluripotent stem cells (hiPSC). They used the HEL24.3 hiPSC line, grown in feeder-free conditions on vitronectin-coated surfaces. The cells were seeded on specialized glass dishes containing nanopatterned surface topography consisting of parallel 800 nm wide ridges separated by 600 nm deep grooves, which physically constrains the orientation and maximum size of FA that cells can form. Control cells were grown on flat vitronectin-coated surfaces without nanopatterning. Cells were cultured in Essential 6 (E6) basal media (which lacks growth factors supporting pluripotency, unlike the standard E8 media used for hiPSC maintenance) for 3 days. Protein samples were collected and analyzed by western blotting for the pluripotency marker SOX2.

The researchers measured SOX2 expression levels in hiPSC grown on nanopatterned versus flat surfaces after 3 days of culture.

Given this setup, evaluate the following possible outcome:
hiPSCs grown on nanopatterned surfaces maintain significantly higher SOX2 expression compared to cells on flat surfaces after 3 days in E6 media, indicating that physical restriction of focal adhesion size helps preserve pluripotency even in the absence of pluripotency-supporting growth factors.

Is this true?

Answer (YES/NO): NO